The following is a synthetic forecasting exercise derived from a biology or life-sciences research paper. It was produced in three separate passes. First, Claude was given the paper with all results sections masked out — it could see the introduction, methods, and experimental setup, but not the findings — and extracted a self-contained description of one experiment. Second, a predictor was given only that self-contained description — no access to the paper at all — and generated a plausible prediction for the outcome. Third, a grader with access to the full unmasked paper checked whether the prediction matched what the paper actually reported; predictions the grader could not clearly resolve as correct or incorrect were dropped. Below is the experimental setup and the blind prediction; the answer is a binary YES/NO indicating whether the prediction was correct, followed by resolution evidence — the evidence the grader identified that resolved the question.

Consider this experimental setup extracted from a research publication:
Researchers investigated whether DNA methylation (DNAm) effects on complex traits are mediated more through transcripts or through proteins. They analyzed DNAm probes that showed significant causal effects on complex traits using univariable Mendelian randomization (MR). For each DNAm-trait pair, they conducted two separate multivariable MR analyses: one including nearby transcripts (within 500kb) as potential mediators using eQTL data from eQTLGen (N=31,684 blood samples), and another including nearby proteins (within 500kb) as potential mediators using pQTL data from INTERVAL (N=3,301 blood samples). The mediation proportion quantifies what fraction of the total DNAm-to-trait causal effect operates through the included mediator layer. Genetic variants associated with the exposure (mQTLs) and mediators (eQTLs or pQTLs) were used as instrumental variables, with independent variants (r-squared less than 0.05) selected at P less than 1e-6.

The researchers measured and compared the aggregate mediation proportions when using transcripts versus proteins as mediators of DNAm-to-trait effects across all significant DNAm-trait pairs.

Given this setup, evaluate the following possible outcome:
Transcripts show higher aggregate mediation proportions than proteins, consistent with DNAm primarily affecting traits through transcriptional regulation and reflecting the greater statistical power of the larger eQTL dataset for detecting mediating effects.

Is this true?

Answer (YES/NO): YES